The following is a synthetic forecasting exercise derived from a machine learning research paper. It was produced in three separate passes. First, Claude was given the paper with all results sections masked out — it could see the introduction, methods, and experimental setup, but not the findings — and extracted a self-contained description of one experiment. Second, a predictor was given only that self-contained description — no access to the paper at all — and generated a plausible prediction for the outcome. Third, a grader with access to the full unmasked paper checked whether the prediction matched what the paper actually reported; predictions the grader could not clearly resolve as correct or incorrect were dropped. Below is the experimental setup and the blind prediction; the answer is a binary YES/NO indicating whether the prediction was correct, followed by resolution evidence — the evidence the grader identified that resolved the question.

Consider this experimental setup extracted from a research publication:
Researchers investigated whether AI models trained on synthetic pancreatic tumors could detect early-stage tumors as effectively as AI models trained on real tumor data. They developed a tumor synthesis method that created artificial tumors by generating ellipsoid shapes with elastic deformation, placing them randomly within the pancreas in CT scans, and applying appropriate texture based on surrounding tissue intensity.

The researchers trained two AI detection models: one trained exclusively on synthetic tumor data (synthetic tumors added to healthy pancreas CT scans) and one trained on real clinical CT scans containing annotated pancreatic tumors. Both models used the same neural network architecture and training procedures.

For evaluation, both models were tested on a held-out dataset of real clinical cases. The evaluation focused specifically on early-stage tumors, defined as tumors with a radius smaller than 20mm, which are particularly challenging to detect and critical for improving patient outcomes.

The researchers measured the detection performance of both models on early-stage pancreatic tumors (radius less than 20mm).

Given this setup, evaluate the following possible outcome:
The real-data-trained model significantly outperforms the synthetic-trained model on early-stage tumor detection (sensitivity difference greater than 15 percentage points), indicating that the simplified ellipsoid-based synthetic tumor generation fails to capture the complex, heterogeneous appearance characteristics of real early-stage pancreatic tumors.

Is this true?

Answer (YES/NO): NO